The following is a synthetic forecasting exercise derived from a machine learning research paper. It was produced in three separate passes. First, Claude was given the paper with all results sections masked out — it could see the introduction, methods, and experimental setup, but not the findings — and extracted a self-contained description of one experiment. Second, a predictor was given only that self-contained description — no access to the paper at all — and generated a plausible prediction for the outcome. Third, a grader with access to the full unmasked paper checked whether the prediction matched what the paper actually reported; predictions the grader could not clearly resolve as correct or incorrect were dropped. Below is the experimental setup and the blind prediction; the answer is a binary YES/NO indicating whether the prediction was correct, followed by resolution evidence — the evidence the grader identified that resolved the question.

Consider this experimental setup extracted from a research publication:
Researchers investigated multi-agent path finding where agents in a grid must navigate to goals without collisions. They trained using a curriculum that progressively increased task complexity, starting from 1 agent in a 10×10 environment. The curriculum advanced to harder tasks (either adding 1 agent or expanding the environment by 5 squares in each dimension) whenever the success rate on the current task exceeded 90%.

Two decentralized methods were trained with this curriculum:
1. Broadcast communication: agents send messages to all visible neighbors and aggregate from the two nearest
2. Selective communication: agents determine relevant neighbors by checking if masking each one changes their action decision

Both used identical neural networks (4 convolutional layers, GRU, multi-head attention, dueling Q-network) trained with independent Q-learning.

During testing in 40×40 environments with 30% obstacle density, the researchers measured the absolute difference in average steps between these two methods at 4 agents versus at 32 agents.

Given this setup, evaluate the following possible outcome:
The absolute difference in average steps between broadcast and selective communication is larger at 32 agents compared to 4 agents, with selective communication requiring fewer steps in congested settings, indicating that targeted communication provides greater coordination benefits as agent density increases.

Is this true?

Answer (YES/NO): YES